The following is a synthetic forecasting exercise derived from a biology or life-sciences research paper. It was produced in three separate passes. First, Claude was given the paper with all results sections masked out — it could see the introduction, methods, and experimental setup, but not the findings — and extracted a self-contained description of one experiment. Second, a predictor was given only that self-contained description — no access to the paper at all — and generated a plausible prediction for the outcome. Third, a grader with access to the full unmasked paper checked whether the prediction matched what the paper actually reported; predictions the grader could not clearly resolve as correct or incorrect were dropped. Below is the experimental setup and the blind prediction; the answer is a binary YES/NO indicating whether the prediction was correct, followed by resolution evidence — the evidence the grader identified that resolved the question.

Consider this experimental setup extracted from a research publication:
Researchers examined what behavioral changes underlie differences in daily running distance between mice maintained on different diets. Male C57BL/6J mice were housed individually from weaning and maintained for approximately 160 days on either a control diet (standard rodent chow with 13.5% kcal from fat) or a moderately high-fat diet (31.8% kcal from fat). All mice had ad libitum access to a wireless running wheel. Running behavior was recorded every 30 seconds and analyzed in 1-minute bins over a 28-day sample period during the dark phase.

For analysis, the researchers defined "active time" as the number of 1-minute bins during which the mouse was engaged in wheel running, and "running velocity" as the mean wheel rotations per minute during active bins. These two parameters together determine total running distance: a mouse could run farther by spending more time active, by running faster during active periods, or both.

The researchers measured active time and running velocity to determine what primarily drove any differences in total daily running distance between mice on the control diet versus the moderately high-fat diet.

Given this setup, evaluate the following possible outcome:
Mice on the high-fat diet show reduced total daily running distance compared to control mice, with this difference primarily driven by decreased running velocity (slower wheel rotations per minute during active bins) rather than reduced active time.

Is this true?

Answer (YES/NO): NO